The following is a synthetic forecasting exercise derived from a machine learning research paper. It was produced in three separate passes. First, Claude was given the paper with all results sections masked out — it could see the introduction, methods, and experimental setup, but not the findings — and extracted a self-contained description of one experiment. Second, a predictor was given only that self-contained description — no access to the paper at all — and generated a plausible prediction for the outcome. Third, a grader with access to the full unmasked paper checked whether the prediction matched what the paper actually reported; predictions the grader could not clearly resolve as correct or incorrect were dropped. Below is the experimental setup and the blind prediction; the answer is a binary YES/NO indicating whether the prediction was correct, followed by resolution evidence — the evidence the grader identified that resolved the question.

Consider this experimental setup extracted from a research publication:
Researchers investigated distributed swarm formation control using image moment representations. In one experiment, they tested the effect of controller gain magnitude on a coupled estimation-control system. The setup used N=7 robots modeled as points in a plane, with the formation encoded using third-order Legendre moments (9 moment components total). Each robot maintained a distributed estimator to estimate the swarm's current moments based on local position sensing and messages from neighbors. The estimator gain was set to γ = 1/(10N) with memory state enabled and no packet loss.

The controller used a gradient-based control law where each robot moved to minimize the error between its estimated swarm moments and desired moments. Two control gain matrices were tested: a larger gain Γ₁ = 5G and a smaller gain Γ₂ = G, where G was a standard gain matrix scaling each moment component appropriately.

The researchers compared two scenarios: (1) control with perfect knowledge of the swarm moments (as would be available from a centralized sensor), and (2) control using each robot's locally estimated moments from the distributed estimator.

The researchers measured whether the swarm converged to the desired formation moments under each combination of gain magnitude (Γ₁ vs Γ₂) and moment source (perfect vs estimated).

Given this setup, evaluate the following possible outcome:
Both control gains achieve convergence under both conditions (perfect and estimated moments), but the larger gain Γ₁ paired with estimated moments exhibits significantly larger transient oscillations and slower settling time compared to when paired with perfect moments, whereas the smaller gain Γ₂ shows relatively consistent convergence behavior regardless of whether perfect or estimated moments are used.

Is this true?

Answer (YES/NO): NO